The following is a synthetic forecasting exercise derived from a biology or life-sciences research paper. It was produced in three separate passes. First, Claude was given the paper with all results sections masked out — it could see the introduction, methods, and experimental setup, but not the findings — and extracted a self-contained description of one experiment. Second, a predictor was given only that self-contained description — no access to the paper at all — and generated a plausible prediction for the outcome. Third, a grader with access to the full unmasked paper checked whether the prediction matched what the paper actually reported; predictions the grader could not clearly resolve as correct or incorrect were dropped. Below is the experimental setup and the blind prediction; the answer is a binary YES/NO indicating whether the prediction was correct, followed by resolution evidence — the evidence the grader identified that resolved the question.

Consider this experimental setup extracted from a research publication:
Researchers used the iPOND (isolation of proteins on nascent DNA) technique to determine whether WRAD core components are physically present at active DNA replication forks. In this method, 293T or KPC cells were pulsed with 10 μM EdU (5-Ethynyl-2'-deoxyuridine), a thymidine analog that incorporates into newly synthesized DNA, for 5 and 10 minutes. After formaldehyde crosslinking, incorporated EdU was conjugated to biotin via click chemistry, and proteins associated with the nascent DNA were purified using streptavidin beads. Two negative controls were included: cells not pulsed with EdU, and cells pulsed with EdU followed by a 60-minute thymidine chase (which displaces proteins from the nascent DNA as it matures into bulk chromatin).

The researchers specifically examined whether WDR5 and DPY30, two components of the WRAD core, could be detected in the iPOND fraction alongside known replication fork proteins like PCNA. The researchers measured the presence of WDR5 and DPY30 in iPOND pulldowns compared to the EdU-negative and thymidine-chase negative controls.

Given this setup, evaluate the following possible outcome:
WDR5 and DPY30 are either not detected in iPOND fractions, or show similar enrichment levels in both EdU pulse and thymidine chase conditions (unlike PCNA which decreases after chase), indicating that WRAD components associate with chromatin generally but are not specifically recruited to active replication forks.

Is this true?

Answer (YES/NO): NO